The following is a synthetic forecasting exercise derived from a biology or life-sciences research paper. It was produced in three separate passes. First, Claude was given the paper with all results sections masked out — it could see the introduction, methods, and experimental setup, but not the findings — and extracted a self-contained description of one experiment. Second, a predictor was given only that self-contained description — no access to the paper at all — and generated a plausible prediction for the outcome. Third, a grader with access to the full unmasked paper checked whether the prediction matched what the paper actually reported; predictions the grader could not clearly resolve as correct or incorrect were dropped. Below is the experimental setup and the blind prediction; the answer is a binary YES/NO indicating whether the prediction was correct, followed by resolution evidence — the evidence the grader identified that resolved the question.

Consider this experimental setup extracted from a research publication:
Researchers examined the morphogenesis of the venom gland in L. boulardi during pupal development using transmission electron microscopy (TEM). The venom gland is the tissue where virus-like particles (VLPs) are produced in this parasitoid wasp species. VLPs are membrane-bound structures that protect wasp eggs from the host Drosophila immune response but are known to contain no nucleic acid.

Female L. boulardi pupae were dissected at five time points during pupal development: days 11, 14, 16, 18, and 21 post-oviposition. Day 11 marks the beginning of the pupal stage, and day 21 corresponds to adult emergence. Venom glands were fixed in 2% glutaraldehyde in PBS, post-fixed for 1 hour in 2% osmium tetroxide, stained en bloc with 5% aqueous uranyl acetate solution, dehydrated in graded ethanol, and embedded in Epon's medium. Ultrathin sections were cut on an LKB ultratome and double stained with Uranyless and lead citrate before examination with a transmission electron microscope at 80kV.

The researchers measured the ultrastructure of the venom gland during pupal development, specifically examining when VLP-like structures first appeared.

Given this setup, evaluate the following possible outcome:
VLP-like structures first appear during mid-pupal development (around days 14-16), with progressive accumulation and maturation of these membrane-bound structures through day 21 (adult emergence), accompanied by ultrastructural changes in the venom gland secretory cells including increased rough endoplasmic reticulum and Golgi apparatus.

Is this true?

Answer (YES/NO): NO